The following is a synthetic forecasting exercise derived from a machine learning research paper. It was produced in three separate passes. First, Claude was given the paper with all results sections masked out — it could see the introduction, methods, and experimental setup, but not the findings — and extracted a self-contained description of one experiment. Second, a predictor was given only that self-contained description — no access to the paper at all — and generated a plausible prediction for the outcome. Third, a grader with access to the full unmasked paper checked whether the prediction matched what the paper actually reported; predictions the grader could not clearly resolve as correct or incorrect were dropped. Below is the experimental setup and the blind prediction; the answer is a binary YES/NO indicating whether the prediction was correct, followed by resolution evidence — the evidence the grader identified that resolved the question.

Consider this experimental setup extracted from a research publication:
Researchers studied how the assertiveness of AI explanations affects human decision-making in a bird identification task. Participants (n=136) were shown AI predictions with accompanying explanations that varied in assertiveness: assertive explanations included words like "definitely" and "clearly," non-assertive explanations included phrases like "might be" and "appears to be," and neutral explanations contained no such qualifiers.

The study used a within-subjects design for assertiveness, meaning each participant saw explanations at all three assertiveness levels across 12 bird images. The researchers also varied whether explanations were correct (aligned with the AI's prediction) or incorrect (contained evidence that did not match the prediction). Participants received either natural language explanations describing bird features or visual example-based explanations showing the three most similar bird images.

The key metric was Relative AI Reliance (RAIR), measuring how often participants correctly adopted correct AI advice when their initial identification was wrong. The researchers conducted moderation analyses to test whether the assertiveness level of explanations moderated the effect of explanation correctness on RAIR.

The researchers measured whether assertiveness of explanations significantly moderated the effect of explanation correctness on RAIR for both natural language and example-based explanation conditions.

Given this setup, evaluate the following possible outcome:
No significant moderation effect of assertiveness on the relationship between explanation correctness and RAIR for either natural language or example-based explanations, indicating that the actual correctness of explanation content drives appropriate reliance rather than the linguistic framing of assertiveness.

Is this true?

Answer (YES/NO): YES